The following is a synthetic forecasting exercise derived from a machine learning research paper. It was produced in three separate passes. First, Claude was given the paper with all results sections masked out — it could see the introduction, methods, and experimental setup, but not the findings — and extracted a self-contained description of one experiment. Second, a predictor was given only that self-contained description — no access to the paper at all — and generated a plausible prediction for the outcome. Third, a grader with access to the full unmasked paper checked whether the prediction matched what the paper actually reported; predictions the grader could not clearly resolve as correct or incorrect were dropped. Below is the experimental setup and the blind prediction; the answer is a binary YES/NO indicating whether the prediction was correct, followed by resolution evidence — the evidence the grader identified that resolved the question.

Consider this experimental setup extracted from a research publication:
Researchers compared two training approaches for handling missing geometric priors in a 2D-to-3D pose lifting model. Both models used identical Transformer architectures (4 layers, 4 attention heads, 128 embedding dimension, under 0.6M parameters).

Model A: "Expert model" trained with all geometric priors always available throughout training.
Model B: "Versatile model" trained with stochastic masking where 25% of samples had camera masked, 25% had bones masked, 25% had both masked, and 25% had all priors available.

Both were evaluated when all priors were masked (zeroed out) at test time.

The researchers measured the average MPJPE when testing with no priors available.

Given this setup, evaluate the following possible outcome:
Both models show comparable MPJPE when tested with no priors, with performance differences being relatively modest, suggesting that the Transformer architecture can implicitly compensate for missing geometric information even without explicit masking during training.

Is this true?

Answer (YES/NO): NO